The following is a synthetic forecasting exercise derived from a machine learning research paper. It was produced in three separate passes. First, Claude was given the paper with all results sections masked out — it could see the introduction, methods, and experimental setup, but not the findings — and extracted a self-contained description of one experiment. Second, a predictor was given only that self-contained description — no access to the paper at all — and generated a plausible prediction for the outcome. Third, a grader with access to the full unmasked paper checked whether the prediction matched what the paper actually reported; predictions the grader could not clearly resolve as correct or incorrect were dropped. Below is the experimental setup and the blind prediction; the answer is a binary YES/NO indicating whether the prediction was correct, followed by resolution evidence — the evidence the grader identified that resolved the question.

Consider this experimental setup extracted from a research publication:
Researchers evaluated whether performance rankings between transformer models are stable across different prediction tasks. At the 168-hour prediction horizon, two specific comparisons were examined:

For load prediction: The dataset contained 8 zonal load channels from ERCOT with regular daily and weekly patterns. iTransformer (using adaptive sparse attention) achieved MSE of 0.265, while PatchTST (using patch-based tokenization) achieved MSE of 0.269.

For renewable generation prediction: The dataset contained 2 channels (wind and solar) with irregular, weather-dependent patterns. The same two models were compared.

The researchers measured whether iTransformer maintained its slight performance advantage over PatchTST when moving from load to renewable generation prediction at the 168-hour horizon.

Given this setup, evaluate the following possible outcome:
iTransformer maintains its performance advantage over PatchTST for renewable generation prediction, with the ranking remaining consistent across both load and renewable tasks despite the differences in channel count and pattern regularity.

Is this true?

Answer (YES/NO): NO